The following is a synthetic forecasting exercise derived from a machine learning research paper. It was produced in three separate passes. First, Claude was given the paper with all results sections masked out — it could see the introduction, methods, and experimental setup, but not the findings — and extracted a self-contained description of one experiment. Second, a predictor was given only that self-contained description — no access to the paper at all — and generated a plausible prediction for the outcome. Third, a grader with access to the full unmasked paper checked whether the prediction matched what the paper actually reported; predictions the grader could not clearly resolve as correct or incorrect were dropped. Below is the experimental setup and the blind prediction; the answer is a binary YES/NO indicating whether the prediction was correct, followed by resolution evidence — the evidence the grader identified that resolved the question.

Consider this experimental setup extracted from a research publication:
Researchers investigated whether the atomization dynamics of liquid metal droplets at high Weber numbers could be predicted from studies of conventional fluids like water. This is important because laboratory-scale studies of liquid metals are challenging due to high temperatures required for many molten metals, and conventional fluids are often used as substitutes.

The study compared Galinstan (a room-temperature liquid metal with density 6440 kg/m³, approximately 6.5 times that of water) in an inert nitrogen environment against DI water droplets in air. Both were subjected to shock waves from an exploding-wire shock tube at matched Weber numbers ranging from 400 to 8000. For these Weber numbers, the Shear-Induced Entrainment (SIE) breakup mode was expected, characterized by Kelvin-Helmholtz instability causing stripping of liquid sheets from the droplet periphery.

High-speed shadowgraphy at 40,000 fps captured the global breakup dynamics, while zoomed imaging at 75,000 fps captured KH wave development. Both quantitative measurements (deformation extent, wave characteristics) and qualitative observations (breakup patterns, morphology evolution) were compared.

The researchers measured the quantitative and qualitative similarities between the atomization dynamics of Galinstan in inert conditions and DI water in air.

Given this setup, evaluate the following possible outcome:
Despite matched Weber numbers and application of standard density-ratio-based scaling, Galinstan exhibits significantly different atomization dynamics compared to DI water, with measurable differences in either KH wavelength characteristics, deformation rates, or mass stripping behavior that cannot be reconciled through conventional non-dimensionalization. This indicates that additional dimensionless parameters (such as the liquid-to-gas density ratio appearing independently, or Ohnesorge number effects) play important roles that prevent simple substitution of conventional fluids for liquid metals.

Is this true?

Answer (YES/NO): NO